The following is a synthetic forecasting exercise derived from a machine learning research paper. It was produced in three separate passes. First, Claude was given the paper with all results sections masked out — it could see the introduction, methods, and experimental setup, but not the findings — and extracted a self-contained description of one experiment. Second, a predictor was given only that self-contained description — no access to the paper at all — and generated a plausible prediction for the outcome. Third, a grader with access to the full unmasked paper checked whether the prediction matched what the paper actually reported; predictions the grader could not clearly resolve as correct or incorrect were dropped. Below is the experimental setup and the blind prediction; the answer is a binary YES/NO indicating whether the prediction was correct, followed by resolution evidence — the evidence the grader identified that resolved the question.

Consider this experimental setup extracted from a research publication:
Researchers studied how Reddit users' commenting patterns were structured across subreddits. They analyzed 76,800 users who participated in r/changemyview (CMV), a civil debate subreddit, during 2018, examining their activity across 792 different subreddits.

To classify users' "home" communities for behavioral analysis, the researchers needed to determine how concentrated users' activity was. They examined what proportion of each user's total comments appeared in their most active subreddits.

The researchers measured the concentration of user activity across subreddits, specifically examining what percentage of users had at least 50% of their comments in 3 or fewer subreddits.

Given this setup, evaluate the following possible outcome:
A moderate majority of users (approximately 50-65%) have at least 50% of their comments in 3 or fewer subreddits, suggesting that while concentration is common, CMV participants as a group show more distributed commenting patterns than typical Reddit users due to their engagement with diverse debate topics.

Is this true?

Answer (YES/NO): NO